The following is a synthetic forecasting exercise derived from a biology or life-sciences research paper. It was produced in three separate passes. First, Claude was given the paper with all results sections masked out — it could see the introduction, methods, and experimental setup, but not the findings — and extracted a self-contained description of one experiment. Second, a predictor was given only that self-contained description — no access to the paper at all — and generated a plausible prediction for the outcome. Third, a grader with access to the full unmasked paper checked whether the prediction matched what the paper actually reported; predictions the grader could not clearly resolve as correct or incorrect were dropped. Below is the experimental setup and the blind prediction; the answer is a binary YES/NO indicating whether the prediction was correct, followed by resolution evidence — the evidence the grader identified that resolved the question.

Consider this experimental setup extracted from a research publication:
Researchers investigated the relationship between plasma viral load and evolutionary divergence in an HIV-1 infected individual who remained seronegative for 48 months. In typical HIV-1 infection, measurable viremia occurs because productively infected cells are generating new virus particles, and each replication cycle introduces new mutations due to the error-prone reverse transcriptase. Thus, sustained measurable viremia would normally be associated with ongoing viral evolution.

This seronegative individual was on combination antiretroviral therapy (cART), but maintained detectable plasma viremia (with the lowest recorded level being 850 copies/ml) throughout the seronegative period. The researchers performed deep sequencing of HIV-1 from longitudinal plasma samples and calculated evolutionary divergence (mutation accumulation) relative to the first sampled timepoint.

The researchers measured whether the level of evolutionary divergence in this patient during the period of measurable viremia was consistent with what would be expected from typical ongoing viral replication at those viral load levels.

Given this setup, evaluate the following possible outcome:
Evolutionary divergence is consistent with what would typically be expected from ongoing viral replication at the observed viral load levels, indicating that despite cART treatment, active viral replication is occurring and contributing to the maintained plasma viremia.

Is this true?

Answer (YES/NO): NO